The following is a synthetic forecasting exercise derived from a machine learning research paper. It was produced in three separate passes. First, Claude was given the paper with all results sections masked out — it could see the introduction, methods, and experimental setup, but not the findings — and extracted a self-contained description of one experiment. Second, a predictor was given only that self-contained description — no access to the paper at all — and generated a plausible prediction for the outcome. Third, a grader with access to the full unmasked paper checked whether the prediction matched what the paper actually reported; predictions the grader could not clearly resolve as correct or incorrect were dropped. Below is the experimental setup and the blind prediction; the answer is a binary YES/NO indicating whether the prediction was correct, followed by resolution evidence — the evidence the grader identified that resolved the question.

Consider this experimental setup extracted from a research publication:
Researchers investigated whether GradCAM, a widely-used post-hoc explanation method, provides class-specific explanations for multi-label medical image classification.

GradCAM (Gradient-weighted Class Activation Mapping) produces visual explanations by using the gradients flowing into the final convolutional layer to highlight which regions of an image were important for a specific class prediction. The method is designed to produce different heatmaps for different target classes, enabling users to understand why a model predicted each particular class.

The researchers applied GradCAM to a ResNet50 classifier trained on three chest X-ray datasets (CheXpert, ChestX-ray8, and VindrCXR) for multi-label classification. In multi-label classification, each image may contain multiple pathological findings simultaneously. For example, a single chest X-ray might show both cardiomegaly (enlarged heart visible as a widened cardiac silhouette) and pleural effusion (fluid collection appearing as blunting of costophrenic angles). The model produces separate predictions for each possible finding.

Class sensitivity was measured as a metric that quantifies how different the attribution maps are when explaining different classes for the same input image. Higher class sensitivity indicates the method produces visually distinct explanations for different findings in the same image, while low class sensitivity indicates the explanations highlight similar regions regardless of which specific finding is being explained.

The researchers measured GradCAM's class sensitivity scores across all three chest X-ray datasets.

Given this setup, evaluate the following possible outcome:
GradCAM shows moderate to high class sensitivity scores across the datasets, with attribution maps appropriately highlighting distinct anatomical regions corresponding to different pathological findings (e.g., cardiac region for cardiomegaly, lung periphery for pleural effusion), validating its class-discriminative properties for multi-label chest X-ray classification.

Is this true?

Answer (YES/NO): NO